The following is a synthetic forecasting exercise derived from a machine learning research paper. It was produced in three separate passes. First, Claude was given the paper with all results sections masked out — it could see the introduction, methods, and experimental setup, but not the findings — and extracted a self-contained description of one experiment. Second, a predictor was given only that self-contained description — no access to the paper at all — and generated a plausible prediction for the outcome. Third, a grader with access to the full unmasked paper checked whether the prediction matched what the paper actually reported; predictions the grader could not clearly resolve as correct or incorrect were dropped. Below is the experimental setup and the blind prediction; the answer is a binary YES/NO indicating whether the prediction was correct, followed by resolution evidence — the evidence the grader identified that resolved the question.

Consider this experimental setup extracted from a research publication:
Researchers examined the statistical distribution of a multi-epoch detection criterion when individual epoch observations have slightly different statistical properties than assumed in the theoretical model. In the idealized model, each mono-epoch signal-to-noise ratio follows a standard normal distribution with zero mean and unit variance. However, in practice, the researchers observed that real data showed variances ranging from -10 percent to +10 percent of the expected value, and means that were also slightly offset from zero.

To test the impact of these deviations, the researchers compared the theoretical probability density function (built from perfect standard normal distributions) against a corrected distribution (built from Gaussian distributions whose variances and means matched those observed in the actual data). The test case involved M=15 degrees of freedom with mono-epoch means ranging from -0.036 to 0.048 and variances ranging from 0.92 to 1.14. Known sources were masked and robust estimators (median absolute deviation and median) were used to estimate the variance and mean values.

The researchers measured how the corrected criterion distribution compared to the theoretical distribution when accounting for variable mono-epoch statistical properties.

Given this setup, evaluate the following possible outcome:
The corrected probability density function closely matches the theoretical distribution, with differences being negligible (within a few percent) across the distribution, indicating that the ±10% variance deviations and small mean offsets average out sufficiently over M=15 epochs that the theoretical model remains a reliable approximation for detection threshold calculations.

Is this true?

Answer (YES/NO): NO